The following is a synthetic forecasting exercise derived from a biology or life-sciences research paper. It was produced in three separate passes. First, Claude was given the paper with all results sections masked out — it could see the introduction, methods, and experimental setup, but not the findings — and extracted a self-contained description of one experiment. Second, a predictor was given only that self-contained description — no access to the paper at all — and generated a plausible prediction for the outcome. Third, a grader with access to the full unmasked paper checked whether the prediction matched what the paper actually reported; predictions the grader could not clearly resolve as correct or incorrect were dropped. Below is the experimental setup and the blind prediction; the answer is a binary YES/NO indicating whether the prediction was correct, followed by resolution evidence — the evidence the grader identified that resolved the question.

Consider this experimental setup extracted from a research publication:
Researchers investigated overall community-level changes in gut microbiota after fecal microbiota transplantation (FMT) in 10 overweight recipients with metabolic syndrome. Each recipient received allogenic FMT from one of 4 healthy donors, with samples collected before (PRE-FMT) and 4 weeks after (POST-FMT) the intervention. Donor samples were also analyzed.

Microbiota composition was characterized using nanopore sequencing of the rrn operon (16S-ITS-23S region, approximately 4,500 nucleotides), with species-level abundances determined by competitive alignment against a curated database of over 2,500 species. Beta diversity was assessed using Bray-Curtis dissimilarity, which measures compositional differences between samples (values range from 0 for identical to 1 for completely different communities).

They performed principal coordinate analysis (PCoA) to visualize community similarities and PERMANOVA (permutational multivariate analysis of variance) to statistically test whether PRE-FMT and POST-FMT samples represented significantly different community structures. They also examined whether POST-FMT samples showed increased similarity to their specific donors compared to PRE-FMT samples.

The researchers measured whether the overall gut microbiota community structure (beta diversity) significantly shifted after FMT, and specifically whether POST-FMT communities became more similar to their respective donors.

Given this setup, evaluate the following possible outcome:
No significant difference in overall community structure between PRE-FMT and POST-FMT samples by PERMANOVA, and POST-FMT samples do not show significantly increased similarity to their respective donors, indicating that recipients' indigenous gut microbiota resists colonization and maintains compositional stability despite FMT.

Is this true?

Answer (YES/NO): NO